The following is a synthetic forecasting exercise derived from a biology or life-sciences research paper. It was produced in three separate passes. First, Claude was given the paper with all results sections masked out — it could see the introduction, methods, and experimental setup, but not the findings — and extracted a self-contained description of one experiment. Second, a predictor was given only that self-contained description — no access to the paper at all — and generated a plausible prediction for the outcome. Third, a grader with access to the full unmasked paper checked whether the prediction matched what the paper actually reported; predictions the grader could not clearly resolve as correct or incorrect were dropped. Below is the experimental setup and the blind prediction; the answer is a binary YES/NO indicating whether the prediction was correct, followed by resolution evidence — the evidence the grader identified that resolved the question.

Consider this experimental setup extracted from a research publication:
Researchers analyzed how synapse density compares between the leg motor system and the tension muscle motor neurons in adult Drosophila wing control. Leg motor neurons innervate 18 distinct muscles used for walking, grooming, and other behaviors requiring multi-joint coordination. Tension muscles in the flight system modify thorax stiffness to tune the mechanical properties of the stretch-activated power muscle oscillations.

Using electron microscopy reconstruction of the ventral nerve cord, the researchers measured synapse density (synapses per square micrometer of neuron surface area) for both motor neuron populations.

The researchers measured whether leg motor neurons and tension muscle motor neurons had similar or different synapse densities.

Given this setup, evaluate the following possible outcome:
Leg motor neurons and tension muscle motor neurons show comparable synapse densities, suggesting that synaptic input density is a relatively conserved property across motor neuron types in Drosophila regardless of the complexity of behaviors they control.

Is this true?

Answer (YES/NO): YES